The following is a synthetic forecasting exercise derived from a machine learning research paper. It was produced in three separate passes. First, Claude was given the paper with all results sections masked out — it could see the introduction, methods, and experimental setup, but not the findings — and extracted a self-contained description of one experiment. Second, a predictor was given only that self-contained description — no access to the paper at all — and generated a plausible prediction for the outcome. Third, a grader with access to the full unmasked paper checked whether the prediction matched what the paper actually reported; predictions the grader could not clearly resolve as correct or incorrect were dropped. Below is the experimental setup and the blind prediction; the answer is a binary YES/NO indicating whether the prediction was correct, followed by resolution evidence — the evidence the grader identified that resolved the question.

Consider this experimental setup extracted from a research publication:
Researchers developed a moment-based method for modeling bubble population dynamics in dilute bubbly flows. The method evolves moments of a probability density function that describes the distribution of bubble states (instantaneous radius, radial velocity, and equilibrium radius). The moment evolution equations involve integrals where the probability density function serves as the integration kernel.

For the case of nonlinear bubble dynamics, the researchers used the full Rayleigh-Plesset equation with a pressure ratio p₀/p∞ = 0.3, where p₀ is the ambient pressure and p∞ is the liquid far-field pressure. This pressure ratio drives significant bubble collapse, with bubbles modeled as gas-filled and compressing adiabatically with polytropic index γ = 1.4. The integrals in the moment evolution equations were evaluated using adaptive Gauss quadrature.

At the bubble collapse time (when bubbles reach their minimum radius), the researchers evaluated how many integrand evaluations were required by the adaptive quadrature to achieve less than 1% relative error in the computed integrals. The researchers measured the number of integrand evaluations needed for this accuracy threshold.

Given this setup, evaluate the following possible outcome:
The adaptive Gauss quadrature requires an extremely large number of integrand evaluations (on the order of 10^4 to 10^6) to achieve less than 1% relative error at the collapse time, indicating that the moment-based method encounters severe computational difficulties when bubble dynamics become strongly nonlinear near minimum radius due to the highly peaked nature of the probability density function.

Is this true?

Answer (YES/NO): NO